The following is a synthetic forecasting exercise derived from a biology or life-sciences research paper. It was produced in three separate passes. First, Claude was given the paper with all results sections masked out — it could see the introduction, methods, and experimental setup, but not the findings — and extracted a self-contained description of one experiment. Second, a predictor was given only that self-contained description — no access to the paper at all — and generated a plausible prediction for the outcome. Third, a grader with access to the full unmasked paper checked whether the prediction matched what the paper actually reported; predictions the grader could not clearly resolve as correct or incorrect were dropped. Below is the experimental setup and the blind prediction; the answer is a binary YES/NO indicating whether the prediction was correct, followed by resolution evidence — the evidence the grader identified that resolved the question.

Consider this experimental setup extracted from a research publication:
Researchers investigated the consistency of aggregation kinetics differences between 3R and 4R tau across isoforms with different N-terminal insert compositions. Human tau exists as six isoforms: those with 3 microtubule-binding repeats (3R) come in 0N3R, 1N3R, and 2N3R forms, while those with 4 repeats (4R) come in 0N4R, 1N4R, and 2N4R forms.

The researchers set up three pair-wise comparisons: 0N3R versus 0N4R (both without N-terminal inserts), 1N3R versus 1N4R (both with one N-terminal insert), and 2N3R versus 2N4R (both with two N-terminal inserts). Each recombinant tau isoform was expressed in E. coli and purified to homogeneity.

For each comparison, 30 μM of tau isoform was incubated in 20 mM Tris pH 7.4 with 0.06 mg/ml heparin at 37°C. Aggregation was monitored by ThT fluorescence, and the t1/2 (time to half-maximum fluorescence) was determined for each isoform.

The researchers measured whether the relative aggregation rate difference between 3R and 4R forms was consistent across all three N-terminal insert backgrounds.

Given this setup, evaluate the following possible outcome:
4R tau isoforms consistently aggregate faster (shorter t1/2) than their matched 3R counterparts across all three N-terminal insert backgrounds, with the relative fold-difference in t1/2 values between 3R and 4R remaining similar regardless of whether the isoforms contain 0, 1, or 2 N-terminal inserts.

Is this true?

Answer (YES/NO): NO